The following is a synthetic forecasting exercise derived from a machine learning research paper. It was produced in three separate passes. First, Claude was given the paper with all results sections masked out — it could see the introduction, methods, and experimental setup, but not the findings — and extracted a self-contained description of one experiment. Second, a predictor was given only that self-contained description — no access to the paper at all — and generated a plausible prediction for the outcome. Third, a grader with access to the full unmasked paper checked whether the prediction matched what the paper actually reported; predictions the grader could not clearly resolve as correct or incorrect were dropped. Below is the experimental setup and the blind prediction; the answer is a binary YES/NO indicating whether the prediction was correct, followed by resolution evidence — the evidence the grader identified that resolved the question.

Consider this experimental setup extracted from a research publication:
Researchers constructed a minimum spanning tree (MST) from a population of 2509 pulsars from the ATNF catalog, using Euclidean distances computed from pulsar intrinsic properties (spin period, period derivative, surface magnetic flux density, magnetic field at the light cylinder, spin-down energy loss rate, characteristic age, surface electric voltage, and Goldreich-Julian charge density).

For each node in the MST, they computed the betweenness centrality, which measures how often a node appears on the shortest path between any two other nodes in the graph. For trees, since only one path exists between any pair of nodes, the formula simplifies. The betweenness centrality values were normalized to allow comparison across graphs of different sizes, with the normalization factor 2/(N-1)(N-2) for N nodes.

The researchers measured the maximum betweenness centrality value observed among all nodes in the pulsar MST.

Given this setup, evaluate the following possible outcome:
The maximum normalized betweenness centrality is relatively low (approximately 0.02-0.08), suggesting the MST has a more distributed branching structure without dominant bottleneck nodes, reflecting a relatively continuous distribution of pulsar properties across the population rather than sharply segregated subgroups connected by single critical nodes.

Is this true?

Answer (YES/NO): NO